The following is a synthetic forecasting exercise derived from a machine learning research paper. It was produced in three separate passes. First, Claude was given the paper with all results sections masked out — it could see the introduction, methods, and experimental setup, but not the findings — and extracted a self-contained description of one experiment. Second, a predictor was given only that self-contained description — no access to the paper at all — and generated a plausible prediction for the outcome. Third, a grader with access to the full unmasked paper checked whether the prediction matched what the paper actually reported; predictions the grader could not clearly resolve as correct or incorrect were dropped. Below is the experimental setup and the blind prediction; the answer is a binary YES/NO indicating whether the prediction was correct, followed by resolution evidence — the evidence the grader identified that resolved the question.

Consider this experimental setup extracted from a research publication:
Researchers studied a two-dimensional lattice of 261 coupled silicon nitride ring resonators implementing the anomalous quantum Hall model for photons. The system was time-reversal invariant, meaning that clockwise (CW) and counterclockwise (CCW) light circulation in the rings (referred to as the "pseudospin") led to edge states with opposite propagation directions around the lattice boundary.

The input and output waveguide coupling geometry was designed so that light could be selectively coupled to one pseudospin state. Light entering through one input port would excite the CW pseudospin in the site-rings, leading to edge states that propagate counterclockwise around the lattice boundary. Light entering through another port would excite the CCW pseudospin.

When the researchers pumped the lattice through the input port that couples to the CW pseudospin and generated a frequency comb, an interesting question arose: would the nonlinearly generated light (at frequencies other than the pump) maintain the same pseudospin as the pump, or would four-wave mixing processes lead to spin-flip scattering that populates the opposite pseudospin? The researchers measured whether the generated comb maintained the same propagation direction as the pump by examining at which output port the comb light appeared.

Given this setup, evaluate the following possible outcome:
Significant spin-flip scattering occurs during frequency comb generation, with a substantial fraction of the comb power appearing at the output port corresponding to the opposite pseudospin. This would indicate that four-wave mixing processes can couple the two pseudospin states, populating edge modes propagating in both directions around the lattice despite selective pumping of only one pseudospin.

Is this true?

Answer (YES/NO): NO